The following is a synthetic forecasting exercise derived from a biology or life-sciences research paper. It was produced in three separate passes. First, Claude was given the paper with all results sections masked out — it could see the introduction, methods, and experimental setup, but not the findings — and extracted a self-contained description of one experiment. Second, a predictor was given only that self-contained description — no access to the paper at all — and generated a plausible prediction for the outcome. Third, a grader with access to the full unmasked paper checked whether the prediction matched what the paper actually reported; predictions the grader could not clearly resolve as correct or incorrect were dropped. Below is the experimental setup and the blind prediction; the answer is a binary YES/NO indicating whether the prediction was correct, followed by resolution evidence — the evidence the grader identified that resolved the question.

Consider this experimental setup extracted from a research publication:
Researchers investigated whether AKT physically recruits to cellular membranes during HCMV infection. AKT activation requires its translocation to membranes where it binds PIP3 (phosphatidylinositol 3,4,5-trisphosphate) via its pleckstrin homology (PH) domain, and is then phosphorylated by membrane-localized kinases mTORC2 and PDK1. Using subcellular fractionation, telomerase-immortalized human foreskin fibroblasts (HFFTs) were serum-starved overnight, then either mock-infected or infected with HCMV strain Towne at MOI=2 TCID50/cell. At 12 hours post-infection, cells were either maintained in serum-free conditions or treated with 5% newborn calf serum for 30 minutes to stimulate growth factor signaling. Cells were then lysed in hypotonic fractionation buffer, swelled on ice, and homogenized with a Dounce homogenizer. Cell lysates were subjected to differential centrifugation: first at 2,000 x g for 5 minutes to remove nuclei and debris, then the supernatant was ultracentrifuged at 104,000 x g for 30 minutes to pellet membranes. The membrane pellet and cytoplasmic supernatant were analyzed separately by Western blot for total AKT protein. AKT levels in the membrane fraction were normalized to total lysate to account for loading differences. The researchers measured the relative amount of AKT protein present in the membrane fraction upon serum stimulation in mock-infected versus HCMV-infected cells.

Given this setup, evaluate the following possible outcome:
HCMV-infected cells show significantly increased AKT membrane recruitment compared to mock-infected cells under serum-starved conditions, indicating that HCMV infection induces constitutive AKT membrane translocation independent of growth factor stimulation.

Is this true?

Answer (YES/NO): NO